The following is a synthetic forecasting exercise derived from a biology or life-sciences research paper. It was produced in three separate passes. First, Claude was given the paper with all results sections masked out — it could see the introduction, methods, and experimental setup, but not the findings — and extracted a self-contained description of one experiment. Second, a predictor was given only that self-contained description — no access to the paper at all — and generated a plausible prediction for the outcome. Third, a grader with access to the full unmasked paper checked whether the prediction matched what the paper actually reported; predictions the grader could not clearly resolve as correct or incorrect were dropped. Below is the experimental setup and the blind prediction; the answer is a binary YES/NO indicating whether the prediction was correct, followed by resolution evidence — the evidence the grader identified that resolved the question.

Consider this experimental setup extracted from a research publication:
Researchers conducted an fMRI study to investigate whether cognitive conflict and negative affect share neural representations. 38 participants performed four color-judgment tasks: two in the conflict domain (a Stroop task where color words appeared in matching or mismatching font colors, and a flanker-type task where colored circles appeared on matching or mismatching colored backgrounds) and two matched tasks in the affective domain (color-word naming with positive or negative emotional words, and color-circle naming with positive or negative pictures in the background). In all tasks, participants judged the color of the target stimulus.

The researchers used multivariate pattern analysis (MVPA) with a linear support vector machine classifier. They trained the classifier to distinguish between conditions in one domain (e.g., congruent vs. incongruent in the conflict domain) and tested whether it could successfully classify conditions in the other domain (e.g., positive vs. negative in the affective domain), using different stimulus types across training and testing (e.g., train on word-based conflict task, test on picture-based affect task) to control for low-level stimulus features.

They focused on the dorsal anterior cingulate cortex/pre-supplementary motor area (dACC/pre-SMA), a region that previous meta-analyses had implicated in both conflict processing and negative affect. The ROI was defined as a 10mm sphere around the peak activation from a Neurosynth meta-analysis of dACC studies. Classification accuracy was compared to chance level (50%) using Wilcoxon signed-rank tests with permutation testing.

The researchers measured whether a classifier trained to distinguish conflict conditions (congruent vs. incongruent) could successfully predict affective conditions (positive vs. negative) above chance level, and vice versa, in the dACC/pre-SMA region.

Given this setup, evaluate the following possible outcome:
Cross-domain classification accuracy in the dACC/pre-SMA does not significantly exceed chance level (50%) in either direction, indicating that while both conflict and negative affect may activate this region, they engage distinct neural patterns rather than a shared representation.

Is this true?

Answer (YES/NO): NO